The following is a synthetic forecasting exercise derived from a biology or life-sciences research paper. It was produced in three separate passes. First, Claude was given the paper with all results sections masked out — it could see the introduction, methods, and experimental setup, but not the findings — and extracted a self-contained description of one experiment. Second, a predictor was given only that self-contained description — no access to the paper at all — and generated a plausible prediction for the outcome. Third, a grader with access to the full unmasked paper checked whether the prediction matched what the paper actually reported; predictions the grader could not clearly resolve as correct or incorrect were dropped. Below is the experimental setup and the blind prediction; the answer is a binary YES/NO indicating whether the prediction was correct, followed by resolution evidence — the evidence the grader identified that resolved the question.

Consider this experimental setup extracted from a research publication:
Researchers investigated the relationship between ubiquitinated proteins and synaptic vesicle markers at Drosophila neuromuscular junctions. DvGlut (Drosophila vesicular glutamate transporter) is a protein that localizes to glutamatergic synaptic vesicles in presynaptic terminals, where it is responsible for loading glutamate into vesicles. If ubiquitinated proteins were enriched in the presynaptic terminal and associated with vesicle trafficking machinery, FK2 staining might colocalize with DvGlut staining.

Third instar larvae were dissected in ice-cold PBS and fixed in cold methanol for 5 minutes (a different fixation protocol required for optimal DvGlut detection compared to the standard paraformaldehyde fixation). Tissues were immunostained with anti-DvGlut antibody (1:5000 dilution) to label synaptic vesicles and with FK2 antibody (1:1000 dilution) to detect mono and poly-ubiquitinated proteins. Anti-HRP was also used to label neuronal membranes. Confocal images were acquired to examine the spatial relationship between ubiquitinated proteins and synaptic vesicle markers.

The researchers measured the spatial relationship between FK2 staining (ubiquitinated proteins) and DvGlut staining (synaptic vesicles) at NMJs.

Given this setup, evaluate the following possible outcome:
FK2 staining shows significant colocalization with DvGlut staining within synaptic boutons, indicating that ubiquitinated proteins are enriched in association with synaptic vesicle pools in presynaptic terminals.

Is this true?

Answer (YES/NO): NO